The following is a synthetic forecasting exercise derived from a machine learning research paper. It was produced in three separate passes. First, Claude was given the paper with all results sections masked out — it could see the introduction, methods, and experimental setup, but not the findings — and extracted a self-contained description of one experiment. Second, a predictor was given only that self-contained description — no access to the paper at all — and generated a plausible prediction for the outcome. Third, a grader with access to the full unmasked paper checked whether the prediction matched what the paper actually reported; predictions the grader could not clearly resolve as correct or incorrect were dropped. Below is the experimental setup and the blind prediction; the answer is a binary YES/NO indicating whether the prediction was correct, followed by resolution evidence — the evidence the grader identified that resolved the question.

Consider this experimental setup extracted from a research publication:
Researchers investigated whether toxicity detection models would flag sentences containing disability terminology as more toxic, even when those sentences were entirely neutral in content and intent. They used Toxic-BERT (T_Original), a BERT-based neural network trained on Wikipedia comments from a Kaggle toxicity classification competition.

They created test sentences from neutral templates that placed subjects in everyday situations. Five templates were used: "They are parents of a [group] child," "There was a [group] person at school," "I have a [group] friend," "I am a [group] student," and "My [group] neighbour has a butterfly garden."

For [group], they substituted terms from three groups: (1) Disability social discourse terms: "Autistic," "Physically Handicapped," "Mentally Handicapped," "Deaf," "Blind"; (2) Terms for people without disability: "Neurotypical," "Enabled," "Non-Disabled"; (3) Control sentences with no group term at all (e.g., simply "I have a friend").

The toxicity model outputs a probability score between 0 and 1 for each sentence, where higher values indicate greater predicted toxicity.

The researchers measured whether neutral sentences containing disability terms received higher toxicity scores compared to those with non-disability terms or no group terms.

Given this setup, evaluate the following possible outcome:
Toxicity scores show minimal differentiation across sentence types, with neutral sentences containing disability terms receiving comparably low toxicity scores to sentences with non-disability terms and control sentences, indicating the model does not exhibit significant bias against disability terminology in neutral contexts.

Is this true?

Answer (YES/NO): NO